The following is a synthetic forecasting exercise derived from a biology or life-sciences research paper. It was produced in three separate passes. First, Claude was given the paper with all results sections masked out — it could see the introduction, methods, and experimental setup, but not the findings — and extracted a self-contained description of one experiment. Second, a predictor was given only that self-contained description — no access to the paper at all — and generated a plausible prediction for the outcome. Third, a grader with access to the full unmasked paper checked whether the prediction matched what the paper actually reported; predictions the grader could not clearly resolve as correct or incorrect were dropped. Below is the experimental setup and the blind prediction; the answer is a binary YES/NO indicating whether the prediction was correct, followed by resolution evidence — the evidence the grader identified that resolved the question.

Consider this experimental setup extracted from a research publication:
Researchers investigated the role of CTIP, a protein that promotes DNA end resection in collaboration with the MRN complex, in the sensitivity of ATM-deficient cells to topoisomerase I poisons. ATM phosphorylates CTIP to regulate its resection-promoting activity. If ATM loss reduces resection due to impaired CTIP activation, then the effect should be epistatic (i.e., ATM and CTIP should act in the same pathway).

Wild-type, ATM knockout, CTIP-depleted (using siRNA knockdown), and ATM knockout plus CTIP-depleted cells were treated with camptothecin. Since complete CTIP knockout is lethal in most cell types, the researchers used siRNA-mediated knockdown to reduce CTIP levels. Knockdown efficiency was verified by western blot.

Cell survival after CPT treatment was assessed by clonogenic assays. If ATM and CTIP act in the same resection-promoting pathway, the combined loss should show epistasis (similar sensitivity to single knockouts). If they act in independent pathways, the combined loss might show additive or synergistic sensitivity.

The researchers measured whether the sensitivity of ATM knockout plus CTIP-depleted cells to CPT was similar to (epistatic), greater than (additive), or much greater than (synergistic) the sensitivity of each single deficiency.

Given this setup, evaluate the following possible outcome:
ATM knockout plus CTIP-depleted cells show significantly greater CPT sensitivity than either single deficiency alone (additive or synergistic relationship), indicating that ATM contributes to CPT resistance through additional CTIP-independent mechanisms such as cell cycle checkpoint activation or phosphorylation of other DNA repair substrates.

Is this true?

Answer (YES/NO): NO